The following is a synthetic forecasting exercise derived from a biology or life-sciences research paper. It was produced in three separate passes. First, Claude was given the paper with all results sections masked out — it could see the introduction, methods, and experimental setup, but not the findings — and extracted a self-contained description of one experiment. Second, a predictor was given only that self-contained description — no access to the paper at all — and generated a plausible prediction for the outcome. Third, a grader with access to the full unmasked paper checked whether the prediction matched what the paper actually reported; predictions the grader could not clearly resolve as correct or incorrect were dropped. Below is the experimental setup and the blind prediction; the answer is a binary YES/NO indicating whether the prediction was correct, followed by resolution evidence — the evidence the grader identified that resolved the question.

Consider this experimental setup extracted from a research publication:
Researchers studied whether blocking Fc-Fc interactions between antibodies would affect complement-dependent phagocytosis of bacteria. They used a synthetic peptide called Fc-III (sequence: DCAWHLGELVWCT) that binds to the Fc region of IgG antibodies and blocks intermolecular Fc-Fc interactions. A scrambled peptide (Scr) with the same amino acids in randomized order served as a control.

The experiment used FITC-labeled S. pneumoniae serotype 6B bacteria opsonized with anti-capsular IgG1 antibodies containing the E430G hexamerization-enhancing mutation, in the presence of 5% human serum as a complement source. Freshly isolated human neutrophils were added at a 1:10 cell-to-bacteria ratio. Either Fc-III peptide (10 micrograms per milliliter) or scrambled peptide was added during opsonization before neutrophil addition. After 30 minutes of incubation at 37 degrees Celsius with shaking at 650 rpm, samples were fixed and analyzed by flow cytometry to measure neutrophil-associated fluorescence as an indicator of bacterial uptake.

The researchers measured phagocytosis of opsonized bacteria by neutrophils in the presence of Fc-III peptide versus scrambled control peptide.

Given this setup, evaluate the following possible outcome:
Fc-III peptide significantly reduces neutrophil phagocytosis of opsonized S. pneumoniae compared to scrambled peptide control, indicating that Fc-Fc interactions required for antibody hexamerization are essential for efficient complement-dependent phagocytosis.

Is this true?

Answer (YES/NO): YES